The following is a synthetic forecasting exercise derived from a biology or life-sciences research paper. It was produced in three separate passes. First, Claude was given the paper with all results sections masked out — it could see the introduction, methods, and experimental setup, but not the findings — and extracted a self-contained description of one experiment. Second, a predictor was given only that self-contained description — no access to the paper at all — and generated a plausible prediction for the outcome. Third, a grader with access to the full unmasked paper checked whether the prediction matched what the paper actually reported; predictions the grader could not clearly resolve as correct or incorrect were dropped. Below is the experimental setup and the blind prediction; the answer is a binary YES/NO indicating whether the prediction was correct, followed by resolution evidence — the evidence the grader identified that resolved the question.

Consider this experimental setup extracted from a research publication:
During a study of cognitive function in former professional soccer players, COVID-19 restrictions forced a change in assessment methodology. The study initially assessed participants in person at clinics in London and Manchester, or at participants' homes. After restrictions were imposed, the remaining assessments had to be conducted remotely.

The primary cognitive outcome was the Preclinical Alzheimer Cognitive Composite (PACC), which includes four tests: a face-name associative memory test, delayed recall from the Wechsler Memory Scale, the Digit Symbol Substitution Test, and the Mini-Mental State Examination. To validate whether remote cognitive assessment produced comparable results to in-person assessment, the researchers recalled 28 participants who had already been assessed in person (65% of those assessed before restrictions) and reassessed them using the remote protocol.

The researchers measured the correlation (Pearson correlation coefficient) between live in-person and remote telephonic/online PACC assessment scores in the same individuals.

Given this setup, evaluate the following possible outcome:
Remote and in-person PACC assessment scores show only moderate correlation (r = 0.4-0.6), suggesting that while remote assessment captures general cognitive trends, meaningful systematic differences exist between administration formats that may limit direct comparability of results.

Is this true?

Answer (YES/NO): NO